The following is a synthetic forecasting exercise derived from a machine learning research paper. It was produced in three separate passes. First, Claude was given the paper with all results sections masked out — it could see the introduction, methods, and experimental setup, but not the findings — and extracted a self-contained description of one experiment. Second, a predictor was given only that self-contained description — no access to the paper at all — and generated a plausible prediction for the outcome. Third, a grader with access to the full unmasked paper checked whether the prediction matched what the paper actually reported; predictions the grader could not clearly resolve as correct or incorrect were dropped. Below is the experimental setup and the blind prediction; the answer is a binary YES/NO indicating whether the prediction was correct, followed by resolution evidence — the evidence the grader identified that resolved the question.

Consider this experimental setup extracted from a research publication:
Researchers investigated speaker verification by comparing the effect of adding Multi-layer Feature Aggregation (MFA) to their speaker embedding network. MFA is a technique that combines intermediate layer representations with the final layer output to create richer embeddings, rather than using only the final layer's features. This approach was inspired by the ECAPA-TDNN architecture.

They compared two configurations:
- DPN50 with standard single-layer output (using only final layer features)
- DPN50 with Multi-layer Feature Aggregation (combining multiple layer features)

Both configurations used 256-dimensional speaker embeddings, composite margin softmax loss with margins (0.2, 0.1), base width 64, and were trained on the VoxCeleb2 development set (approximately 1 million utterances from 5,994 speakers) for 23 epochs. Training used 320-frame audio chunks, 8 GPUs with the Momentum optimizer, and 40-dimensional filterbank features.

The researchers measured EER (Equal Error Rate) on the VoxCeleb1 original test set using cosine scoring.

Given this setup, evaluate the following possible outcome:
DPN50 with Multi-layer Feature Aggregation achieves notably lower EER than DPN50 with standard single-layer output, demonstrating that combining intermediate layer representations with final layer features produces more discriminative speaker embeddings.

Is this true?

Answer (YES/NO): NO